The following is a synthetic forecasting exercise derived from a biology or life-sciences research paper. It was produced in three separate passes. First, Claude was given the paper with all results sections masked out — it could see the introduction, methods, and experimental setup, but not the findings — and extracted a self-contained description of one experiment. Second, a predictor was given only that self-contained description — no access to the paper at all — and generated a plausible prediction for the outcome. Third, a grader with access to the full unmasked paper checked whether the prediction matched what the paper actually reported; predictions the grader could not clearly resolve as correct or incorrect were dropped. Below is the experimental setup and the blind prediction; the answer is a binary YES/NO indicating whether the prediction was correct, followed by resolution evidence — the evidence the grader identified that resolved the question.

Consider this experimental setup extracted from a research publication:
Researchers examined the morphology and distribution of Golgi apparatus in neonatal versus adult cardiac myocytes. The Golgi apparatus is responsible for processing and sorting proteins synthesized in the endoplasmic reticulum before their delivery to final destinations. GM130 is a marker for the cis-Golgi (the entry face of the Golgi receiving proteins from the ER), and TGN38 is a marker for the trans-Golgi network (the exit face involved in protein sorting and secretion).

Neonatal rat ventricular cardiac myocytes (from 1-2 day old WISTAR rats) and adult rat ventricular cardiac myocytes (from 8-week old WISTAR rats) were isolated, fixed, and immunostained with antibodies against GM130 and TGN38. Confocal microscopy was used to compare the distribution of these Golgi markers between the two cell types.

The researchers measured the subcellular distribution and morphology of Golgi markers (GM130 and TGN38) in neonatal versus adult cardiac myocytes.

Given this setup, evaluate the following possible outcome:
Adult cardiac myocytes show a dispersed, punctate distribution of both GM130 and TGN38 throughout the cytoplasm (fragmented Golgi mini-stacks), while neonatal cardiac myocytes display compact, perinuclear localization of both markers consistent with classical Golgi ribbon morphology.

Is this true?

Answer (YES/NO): NO